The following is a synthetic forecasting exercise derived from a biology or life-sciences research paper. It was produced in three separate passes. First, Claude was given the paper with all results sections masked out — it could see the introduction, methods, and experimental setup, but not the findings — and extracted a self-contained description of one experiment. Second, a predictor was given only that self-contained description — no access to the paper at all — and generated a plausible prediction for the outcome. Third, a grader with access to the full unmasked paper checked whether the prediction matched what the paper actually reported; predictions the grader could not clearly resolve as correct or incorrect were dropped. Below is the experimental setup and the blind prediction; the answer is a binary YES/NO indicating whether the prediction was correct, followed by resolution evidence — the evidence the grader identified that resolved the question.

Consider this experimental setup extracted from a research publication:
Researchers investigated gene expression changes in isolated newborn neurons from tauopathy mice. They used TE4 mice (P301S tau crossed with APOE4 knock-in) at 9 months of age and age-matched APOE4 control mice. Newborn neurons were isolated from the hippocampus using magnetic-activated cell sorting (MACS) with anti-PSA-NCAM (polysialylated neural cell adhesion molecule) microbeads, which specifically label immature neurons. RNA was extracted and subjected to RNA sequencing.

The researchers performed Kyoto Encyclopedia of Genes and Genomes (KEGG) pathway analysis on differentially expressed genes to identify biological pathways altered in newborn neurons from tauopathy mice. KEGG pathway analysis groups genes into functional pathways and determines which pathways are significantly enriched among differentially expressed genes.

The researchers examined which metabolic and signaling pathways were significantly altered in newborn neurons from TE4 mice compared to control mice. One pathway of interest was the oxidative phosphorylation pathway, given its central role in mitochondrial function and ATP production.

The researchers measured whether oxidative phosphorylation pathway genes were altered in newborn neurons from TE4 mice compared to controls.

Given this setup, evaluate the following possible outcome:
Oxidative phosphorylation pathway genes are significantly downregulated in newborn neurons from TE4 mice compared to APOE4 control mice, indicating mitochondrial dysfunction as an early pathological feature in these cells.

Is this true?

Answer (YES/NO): YES